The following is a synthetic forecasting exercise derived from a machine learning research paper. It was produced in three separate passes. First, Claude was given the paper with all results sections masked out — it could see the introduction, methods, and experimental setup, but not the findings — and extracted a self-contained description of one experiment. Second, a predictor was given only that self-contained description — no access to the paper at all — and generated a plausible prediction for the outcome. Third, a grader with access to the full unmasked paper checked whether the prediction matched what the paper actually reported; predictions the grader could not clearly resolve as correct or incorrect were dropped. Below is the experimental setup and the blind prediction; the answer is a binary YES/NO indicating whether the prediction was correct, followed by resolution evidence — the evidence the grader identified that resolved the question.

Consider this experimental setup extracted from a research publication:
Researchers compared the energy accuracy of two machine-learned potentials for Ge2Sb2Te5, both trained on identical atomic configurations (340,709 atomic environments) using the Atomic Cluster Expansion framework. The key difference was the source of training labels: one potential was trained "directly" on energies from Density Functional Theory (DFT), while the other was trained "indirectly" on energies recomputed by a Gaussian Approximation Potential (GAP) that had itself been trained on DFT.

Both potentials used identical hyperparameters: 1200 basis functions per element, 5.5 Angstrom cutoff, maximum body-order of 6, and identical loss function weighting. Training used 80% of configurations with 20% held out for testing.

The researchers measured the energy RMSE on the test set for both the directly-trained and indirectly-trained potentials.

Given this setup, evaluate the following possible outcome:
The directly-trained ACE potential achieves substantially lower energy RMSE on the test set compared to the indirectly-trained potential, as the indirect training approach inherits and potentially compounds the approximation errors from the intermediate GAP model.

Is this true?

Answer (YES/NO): NO